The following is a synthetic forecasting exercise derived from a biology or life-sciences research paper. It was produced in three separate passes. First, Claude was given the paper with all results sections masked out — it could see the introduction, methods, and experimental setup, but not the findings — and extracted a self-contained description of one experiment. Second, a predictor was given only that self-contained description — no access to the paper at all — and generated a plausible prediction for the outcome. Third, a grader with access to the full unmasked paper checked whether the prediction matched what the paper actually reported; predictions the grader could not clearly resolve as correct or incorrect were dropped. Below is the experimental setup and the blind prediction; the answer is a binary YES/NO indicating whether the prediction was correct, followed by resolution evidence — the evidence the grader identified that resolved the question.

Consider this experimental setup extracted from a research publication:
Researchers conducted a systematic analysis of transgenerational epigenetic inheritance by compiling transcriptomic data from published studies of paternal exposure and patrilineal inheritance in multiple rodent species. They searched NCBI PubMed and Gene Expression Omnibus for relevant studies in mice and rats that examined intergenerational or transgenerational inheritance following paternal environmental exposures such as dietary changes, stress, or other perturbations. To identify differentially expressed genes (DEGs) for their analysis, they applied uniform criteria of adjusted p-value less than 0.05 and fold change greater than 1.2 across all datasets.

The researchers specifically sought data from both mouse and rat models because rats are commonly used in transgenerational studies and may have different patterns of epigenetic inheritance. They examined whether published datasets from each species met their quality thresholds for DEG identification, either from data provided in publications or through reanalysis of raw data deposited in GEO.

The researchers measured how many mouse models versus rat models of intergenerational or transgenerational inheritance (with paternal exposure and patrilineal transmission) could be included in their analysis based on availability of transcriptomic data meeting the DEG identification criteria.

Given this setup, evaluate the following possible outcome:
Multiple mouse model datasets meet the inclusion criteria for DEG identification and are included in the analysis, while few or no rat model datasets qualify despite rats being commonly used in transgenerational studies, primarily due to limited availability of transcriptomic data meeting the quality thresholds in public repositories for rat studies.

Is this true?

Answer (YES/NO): YES